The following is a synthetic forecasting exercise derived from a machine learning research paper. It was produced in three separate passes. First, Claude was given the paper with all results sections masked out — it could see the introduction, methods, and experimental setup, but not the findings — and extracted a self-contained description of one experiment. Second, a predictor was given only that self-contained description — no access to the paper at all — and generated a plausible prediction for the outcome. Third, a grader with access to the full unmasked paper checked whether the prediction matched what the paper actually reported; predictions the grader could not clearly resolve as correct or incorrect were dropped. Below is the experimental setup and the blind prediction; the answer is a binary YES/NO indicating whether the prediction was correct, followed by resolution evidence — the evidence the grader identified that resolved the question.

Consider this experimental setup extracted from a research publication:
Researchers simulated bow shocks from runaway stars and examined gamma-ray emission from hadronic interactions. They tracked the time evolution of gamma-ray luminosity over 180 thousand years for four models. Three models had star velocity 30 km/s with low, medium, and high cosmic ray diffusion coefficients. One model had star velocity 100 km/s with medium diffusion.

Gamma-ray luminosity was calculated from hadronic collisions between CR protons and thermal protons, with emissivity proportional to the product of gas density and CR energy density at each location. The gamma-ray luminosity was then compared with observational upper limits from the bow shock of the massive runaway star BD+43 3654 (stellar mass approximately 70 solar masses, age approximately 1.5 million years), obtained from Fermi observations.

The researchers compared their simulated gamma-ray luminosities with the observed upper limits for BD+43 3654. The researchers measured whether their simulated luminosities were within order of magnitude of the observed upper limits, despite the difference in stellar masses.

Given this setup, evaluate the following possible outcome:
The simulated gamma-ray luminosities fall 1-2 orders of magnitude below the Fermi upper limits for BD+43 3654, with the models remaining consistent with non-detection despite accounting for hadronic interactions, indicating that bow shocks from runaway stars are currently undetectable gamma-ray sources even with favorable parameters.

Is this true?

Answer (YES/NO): NO